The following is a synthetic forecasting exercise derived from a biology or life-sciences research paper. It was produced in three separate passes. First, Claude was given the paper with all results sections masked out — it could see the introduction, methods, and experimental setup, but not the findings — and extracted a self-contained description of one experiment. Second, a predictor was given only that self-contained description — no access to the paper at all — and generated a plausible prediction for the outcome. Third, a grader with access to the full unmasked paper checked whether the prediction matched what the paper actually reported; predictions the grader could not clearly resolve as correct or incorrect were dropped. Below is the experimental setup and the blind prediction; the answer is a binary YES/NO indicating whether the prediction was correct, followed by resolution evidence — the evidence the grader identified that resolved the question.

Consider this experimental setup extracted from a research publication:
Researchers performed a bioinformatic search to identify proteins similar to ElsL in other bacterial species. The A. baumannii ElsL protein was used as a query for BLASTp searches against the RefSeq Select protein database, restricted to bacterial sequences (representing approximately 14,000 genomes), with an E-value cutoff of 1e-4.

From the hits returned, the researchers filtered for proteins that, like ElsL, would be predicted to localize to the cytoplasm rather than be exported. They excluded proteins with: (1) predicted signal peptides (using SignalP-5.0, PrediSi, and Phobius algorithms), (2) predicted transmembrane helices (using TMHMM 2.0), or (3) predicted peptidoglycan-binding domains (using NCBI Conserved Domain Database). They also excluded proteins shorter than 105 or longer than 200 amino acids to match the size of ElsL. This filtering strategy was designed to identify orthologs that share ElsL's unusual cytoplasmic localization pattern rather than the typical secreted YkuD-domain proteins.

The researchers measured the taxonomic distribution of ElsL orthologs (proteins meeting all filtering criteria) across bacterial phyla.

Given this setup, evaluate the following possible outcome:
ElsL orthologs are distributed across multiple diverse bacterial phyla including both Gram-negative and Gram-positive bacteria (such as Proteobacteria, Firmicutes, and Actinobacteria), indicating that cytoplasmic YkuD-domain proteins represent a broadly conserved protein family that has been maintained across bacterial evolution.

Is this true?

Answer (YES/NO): NO